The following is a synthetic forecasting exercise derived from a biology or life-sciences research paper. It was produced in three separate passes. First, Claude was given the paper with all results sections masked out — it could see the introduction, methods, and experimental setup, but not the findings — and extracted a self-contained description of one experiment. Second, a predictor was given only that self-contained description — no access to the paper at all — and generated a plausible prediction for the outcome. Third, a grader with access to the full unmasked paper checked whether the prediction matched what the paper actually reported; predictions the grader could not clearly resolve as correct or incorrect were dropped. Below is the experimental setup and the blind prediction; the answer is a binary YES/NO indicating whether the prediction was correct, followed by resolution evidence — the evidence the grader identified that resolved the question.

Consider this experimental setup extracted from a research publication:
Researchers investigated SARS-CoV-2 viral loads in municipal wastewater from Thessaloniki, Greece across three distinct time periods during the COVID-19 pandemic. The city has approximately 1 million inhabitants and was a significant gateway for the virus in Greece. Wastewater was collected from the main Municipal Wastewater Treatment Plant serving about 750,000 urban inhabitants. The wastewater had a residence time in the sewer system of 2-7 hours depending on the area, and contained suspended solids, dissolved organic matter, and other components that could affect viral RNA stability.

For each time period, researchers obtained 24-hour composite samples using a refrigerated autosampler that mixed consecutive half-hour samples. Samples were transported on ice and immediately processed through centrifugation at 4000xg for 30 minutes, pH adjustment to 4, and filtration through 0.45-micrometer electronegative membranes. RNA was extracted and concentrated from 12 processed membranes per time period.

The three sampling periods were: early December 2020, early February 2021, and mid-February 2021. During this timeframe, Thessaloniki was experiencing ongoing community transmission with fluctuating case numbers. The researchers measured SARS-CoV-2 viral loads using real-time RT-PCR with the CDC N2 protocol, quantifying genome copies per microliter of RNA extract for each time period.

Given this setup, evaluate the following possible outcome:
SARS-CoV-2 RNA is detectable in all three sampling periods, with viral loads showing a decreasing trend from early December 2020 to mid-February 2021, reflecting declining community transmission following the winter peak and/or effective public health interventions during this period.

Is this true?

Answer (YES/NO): NO